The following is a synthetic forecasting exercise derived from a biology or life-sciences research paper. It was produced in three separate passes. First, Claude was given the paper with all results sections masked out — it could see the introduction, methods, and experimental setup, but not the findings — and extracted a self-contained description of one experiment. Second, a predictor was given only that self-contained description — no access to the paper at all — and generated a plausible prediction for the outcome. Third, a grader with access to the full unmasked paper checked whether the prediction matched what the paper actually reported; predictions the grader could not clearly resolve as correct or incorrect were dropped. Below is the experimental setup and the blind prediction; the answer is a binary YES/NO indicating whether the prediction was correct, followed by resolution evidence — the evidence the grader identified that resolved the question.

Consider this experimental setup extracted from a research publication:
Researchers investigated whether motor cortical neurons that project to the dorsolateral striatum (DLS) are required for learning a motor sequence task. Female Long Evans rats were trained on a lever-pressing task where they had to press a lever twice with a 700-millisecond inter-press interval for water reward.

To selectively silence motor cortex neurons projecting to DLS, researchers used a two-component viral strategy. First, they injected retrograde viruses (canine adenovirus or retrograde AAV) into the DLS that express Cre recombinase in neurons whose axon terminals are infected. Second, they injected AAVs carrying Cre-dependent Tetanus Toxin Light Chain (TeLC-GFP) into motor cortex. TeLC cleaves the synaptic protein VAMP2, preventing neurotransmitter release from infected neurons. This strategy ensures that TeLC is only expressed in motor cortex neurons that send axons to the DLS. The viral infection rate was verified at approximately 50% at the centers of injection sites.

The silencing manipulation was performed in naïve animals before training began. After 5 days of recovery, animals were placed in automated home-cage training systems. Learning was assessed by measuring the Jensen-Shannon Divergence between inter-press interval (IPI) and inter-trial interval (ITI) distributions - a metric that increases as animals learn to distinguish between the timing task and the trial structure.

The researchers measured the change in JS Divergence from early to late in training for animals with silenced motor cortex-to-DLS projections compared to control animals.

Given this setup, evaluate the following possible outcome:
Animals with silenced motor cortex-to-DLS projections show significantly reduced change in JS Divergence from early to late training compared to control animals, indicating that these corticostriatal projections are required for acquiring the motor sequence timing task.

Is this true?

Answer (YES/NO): YES